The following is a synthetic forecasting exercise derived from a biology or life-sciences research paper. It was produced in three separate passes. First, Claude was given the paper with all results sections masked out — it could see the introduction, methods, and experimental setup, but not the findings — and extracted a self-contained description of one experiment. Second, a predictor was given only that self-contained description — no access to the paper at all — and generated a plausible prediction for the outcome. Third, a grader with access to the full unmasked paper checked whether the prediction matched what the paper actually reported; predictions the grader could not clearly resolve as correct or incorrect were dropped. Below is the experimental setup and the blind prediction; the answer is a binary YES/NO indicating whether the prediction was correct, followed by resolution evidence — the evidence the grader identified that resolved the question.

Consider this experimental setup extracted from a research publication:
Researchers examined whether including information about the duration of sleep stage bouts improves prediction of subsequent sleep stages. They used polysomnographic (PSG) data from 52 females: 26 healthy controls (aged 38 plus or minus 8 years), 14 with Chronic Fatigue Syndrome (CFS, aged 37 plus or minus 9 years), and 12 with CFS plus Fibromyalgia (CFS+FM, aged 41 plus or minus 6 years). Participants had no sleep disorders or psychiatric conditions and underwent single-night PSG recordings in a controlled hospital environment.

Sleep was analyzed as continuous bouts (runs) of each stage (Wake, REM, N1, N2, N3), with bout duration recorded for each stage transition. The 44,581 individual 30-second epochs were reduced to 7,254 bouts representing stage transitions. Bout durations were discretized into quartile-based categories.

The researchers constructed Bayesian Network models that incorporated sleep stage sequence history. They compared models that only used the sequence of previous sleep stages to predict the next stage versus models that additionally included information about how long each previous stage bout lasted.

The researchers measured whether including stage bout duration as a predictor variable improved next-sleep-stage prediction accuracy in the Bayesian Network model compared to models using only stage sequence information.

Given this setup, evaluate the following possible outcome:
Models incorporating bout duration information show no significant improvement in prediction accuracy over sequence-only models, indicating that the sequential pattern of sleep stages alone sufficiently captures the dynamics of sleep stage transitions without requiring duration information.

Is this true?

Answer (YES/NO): NO